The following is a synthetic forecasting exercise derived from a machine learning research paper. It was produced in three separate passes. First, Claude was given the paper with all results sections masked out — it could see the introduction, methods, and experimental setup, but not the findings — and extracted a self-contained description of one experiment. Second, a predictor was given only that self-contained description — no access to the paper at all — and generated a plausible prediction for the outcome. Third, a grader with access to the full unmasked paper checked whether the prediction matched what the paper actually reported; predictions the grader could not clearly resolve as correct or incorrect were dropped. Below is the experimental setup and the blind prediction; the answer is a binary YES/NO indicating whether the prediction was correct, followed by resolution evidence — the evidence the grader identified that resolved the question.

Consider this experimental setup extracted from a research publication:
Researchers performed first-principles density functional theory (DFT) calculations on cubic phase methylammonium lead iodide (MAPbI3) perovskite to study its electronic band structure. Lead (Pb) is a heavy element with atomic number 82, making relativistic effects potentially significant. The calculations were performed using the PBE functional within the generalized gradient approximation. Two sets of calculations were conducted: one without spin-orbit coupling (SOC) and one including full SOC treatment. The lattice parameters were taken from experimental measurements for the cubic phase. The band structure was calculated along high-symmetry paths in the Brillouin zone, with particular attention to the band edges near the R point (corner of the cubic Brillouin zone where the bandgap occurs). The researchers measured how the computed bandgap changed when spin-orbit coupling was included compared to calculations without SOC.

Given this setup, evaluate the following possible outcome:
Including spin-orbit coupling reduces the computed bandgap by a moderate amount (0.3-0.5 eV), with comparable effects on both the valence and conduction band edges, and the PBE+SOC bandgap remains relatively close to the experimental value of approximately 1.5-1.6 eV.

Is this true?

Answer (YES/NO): NO